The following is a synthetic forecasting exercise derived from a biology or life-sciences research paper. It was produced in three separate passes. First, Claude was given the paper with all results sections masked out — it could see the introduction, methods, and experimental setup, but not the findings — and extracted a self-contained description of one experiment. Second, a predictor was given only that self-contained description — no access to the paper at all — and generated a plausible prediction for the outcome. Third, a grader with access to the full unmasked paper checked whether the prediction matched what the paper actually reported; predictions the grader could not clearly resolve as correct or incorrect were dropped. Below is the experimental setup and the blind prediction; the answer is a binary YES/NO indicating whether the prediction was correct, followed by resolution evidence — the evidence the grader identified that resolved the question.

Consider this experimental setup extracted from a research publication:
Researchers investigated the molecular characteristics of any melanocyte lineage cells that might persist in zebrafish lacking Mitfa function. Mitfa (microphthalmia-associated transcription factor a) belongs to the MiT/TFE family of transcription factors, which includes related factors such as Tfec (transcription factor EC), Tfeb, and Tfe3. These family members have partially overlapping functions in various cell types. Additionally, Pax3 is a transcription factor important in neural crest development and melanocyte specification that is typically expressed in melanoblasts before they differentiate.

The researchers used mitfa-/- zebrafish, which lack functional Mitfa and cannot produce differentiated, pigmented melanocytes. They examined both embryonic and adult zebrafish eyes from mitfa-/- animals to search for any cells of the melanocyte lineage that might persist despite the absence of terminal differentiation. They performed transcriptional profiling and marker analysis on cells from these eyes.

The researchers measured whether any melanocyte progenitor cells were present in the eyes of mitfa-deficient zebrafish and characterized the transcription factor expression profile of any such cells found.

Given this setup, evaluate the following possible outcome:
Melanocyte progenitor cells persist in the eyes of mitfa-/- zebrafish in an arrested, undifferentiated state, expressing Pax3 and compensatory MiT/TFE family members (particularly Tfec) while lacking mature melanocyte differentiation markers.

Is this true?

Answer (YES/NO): YES